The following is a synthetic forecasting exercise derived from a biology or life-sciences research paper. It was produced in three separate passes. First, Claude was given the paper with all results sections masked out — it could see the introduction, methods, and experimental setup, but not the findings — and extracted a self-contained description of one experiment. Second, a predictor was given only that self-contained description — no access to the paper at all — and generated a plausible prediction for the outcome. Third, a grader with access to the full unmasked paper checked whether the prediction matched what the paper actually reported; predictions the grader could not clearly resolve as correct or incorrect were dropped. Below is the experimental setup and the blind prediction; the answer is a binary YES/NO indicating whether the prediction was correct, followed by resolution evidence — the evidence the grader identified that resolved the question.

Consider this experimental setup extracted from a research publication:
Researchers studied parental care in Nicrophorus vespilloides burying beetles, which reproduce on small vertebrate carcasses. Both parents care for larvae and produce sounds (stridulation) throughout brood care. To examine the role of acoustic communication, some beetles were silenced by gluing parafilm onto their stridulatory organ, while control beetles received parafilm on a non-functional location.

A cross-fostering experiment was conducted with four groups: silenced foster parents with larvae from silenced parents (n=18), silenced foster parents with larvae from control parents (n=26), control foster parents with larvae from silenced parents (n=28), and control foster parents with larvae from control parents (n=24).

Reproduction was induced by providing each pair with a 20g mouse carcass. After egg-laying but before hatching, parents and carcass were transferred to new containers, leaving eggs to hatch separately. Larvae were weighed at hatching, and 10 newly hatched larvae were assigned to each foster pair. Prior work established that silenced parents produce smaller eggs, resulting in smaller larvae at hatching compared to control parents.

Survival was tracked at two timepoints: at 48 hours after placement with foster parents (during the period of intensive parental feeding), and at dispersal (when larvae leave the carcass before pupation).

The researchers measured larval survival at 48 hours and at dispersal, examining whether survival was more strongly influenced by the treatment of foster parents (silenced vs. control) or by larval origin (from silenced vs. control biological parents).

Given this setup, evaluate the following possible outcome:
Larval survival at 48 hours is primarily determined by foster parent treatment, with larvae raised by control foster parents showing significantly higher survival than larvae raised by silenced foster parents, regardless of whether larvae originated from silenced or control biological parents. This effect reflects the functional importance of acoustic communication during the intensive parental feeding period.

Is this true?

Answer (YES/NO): NO